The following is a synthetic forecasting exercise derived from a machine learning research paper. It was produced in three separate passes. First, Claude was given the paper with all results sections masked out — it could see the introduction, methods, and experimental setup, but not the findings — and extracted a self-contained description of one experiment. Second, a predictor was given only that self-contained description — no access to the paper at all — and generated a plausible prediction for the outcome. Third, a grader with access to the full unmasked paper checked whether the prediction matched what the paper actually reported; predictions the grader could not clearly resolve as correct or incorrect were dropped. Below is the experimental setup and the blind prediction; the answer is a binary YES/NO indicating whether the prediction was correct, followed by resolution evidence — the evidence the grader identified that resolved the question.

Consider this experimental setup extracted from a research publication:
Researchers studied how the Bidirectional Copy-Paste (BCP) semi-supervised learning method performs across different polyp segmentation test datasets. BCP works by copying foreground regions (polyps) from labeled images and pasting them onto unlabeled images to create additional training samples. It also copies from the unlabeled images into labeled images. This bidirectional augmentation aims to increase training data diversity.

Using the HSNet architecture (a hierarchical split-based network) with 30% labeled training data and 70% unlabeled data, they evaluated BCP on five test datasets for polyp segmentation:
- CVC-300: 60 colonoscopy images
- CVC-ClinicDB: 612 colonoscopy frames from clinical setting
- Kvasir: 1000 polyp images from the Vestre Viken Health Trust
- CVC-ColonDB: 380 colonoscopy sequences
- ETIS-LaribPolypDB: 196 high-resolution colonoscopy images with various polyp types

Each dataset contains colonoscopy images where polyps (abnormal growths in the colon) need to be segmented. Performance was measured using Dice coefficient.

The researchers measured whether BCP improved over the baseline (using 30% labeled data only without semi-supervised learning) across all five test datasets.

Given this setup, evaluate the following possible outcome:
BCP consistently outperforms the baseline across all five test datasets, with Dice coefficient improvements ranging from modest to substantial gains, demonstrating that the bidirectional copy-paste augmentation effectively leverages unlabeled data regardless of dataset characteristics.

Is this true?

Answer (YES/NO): NO